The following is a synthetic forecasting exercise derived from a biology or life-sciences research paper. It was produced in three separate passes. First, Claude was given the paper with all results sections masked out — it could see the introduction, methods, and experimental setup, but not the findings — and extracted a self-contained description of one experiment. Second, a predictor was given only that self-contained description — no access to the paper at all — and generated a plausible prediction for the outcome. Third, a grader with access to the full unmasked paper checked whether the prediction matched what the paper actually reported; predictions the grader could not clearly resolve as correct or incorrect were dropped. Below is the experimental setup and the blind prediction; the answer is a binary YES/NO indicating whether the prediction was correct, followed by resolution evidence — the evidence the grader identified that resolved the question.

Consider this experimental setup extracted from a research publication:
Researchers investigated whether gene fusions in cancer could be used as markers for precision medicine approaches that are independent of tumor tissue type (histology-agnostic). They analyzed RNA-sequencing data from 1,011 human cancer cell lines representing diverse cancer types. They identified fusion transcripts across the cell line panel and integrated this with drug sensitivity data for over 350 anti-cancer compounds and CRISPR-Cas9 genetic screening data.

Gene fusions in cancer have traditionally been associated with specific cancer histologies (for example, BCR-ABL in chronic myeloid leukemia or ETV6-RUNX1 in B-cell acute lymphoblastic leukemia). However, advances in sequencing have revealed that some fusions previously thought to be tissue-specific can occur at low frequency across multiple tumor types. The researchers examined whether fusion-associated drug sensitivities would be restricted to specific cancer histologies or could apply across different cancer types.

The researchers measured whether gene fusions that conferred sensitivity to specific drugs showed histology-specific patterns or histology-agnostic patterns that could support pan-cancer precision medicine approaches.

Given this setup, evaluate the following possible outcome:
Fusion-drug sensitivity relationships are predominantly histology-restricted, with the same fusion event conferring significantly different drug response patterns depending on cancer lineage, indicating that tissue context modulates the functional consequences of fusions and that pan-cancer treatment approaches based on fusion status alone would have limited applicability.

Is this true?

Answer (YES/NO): NO